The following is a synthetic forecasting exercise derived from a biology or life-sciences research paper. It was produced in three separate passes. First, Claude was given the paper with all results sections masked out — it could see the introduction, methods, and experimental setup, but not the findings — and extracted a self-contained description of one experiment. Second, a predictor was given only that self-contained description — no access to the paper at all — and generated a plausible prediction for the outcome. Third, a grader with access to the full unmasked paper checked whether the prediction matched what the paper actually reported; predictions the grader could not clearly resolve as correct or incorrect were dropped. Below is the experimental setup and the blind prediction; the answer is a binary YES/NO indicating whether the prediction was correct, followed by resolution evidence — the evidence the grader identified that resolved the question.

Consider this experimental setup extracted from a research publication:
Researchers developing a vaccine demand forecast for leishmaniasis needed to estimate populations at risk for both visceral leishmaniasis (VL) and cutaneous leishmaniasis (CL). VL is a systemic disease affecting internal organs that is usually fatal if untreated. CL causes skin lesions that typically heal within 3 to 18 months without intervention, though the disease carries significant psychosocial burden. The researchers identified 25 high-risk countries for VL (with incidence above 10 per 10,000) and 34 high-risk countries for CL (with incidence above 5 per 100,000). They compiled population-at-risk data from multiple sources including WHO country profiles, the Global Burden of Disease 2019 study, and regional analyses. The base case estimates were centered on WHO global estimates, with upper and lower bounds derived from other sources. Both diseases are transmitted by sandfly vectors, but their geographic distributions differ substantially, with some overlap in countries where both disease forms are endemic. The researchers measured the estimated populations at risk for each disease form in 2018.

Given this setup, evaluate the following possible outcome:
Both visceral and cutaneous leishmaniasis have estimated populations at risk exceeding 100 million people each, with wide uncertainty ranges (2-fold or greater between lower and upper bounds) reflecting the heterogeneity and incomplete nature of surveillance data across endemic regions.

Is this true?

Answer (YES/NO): YES